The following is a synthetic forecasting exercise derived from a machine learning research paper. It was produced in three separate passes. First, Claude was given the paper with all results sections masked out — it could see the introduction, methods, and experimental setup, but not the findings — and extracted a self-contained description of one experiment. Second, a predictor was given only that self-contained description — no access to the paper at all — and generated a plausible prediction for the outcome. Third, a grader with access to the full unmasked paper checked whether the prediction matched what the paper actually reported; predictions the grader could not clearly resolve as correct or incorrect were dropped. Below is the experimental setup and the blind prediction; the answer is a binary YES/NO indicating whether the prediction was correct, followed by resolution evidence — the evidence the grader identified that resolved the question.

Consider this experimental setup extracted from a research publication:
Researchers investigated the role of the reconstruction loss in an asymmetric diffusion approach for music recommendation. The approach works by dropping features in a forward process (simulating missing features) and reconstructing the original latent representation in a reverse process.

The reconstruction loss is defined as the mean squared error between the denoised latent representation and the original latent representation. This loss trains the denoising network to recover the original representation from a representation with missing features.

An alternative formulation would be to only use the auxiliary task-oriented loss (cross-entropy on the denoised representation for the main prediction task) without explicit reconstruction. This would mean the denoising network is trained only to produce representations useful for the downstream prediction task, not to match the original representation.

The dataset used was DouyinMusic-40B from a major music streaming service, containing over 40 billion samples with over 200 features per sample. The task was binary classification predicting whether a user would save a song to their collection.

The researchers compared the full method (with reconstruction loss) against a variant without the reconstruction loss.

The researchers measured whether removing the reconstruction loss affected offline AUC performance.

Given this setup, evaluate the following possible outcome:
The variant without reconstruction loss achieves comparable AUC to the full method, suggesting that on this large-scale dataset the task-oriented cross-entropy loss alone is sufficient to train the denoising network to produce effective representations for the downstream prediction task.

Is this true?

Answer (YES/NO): NO